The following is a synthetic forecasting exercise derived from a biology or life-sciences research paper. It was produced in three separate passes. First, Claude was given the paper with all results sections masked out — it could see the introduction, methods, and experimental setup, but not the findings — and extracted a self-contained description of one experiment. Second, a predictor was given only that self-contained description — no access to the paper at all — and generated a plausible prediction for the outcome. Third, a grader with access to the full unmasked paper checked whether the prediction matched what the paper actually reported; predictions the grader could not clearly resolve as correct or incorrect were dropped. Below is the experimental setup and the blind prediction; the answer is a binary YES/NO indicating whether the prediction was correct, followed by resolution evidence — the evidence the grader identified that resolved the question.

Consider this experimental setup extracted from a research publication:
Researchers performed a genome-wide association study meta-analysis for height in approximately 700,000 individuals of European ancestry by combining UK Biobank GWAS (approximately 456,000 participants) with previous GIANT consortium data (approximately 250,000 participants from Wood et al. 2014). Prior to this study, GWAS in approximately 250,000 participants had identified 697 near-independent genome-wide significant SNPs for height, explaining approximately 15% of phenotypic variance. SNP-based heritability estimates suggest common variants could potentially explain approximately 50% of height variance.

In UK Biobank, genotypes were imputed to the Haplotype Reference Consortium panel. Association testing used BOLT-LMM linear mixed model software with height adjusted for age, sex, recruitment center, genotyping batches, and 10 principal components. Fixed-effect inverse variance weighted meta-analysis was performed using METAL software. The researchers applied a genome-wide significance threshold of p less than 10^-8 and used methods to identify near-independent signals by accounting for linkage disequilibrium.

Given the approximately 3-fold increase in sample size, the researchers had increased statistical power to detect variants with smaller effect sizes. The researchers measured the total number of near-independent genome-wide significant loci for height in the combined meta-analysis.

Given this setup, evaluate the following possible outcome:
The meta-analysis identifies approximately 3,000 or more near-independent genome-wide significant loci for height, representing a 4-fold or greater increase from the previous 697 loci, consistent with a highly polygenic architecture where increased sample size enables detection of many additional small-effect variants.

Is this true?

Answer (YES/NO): YES